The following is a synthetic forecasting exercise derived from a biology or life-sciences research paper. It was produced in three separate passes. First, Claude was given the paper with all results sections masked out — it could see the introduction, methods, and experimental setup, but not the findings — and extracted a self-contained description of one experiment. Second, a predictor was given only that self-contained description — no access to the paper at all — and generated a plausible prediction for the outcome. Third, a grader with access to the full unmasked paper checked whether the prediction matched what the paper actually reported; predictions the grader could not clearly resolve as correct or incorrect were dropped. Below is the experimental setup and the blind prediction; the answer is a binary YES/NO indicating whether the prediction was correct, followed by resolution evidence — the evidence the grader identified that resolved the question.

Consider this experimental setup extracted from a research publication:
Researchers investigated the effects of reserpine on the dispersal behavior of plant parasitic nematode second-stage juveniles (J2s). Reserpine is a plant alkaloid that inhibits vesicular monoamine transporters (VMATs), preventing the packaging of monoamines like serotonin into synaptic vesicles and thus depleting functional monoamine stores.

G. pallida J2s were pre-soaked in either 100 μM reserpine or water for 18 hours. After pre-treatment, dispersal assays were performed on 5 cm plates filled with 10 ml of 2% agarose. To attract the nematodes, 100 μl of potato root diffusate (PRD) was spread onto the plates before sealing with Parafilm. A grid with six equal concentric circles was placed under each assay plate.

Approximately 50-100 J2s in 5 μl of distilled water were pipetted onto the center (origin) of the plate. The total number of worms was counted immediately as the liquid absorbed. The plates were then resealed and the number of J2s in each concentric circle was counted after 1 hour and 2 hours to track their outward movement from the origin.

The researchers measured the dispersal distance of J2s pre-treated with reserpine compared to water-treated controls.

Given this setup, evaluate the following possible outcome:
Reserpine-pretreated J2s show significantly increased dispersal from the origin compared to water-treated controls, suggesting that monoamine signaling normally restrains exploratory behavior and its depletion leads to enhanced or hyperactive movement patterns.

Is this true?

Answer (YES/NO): NO